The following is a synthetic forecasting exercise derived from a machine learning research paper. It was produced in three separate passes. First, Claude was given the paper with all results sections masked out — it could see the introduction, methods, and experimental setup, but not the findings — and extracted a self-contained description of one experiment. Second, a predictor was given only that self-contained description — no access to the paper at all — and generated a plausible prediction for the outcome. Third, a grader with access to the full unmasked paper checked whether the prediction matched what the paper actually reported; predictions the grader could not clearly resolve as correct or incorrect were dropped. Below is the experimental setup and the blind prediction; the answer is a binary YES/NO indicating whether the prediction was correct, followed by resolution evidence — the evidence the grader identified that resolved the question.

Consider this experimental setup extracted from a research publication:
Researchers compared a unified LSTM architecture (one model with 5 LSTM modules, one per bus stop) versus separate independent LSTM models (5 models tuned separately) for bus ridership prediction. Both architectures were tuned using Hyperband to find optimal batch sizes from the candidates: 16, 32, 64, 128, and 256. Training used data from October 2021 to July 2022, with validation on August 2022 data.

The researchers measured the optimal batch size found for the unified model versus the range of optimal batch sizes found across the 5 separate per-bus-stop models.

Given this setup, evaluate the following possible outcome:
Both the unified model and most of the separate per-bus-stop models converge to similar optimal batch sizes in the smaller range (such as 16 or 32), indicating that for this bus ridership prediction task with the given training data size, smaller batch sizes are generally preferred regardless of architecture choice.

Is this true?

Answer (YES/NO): NO